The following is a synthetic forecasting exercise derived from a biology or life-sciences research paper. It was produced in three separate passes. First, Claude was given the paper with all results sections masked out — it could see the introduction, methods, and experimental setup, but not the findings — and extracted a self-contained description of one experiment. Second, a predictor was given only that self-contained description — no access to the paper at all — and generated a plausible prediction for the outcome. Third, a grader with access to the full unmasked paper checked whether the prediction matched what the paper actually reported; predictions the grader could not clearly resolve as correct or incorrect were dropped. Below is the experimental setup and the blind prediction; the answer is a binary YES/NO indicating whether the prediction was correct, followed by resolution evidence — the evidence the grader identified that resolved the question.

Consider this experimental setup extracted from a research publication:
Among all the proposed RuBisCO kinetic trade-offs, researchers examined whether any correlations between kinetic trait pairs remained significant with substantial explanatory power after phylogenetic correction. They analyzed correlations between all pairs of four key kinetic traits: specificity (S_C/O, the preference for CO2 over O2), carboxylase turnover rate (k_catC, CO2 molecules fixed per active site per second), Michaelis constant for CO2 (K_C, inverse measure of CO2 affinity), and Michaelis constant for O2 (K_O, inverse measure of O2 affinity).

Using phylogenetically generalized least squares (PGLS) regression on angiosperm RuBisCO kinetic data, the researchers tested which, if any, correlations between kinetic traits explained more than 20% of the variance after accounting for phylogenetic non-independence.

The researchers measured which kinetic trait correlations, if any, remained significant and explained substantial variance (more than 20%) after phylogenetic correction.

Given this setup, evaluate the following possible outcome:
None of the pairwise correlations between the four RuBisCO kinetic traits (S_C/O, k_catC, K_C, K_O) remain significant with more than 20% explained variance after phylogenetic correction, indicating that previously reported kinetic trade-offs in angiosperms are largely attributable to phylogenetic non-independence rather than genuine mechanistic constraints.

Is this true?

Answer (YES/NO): NO